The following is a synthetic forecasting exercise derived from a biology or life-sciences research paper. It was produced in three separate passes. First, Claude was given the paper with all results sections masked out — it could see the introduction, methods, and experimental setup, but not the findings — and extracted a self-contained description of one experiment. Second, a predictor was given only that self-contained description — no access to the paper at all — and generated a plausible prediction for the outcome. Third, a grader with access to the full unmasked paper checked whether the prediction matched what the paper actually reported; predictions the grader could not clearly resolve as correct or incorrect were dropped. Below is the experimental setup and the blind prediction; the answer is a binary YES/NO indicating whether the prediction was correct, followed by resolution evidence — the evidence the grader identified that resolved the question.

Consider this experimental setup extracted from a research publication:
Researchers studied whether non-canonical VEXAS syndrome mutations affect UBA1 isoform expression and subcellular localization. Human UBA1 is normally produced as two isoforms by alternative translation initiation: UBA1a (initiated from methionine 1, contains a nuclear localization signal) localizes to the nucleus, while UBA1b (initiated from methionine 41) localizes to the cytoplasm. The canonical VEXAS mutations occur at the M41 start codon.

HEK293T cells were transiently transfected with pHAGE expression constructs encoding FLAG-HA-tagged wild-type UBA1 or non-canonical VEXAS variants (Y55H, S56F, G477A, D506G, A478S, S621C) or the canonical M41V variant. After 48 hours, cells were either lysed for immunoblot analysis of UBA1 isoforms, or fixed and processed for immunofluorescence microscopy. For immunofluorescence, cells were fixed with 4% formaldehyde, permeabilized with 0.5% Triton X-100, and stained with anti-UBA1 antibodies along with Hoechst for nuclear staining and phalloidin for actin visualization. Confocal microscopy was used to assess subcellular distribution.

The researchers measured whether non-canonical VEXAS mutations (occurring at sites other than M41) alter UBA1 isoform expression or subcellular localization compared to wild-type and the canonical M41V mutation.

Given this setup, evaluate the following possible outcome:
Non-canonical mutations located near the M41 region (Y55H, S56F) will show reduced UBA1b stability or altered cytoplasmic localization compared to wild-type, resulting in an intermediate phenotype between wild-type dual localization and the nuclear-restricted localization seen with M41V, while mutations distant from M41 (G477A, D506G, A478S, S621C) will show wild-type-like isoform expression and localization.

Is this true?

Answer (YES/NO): NO